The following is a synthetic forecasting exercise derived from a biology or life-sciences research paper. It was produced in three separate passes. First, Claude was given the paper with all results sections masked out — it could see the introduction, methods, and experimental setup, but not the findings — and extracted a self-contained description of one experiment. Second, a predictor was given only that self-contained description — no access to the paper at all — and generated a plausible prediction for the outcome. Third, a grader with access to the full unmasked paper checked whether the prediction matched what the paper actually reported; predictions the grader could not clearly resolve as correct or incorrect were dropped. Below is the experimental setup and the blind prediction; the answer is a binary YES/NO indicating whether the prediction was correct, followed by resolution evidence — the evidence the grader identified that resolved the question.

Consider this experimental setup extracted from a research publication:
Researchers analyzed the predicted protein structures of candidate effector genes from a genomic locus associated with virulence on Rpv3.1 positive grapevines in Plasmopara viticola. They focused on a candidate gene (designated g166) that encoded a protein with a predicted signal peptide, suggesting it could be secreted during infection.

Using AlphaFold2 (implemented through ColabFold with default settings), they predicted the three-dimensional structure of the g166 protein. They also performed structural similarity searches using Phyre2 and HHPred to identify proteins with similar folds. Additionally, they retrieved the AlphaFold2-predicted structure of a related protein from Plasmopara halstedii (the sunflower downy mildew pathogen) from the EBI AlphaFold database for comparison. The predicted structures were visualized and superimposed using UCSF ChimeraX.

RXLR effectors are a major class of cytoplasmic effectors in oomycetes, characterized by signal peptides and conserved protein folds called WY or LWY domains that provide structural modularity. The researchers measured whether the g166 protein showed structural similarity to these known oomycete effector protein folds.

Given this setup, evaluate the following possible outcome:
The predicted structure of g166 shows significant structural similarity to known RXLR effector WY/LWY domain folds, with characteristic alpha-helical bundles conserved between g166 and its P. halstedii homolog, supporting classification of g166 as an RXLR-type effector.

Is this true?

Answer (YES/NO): NO